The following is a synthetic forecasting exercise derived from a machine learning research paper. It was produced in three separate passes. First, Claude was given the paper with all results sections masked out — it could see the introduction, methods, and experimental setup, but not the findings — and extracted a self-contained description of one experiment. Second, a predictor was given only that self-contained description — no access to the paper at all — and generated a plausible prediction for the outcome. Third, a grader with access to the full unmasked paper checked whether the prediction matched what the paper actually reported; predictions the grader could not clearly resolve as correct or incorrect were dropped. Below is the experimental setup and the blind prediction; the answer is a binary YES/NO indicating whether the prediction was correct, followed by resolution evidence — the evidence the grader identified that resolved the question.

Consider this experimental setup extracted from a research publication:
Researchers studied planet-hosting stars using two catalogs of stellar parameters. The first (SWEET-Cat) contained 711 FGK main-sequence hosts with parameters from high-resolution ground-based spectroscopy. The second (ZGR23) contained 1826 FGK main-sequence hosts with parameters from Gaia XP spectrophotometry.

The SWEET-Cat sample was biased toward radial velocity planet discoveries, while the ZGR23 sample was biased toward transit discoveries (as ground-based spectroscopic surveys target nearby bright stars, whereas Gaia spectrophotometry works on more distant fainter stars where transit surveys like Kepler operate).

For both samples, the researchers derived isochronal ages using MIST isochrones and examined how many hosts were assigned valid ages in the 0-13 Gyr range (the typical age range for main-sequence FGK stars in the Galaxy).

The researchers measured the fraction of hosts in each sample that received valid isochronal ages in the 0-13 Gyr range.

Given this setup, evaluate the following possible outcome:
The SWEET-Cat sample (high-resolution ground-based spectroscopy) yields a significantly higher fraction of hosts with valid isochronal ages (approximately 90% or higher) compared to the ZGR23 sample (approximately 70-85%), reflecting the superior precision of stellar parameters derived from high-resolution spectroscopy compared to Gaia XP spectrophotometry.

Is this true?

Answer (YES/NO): YES